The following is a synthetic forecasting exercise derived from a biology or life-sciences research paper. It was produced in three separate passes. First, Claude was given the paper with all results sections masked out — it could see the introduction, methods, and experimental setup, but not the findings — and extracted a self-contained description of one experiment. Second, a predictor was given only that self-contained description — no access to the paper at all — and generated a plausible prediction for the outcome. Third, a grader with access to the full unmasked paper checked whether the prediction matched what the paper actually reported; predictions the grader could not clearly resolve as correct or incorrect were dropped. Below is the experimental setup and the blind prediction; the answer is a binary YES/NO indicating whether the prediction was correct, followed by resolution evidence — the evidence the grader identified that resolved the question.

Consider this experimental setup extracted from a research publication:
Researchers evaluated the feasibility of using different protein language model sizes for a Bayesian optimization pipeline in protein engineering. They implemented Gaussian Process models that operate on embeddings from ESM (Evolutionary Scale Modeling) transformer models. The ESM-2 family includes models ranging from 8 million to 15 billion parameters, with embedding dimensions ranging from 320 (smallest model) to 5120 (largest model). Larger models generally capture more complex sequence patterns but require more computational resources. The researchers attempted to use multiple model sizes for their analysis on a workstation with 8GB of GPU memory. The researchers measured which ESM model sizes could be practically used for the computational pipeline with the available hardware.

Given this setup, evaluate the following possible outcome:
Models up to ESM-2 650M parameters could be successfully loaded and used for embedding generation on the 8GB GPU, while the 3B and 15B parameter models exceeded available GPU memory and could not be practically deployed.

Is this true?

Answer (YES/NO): YES